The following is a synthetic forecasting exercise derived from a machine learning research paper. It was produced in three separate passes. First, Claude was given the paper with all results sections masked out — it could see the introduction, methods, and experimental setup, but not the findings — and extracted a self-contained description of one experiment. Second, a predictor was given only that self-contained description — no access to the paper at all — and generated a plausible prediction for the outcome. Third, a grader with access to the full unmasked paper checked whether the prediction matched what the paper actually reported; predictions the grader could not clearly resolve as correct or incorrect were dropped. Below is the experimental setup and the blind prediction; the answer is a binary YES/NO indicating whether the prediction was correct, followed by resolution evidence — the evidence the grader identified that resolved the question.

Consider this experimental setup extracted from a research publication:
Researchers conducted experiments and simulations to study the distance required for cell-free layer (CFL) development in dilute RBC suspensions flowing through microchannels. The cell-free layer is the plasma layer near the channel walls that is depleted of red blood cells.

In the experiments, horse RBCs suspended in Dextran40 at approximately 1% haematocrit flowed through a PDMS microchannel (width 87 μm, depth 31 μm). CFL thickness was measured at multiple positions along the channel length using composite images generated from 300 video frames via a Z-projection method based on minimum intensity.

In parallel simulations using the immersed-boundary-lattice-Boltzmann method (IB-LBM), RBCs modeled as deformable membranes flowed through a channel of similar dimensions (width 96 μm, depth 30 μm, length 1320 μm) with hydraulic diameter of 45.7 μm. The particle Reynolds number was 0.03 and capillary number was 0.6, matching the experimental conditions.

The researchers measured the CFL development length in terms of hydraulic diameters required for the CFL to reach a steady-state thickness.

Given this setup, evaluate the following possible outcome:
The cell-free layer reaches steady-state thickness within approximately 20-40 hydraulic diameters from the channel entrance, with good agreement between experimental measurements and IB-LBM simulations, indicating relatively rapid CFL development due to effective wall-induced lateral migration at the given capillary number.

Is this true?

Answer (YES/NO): NO